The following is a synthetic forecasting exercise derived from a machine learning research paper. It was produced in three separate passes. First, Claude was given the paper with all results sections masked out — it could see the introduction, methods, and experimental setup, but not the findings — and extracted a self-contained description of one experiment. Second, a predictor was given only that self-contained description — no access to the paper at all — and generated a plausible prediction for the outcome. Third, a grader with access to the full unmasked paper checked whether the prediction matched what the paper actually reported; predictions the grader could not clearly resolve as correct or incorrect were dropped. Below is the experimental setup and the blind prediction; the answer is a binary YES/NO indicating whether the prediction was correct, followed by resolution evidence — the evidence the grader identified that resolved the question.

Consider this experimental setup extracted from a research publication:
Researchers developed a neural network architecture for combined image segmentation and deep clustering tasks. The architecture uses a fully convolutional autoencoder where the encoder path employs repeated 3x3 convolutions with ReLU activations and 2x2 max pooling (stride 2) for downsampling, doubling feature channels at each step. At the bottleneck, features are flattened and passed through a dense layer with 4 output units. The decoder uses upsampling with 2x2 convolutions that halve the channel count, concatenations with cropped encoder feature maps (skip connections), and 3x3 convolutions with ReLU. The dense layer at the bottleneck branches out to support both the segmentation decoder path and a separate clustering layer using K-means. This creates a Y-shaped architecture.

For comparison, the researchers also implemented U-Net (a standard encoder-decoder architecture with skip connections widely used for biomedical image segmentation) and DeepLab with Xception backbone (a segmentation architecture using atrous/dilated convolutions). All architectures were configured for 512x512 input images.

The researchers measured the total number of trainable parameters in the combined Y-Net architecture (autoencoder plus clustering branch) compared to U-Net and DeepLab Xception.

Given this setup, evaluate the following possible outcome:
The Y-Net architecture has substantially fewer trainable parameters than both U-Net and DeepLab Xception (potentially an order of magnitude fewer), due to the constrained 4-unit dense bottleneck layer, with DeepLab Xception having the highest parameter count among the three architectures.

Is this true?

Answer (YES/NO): NO